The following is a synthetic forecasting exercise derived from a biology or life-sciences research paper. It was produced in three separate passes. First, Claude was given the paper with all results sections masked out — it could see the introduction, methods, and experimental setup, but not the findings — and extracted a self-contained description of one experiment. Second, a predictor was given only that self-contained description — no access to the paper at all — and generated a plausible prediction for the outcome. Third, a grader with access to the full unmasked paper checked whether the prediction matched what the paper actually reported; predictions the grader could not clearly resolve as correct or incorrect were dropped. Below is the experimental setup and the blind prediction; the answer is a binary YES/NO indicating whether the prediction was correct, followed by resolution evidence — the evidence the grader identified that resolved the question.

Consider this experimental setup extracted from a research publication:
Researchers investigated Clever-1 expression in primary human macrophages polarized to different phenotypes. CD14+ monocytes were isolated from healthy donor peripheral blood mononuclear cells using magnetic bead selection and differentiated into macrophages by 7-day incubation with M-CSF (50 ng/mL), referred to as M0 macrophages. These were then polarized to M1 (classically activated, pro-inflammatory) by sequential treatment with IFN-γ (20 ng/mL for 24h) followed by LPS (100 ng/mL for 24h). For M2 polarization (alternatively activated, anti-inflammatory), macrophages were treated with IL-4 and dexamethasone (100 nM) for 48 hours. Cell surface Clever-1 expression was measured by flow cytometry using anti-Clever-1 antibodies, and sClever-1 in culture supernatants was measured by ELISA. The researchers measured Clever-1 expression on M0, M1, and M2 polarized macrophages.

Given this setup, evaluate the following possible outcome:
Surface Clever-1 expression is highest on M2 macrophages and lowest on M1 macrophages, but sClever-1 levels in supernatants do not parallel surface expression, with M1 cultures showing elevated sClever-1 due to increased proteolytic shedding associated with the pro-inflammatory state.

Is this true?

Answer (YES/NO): NO